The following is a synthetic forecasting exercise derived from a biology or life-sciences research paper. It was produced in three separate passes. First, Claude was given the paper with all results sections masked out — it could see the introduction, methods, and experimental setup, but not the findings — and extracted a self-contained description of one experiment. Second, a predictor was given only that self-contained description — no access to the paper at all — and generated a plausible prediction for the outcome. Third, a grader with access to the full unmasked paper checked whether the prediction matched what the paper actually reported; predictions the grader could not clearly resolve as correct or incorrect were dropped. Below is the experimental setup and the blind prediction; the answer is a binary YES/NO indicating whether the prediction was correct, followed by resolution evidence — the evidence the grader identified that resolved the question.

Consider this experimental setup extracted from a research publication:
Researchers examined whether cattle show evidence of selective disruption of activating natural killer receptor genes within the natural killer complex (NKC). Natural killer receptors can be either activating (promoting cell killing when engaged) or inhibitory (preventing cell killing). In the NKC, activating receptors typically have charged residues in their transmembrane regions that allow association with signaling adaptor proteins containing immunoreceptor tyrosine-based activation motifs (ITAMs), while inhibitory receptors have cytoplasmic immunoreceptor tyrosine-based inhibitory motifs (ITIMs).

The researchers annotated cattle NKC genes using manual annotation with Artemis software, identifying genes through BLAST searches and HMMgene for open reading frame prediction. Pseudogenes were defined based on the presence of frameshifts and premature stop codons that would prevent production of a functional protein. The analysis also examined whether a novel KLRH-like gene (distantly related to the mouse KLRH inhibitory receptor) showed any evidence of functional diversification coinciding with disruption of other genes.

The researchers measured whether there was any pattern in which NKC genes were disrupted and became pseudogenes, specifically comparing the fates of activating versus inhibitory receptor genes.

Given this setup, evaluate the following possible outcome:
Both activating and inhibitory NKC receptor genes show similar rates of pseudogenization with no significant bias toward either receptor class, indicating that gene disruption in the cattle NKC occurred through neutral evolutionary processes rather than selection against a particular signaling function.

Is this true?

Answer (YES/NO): NO